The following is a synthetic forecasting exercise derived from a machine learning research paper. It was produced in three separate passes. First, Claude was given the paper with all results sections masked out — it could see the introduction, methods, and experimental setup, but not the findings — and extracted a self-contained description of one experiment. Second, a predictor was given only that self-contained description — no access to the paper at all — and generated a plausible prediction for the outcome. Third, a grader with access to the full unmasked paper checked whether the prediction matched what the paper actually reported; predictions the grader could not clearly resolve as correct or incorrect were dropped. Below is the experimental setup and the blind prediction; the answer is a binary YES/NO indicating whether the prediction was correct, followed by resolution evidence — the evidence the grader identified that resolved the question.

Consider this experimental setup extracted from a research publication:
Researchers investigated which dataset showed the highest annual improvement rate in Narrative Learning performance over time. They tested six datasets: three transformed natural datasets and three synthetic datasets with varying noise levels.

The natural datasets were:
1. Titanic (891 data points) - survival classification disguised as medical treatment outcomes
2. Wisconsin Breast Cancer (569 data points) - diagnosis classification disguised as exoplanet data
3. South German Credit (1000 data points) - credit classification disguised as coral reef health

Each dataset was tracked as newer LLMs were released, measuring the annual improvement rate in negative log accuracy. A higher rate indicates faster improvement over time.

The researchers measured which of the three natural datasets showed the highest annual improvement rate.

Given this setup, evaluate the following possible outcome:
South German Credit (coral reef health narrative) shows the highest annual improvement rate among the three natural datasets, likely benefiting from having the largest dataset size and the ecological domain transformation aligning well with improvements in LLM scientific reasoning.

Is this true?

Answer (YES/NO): NO